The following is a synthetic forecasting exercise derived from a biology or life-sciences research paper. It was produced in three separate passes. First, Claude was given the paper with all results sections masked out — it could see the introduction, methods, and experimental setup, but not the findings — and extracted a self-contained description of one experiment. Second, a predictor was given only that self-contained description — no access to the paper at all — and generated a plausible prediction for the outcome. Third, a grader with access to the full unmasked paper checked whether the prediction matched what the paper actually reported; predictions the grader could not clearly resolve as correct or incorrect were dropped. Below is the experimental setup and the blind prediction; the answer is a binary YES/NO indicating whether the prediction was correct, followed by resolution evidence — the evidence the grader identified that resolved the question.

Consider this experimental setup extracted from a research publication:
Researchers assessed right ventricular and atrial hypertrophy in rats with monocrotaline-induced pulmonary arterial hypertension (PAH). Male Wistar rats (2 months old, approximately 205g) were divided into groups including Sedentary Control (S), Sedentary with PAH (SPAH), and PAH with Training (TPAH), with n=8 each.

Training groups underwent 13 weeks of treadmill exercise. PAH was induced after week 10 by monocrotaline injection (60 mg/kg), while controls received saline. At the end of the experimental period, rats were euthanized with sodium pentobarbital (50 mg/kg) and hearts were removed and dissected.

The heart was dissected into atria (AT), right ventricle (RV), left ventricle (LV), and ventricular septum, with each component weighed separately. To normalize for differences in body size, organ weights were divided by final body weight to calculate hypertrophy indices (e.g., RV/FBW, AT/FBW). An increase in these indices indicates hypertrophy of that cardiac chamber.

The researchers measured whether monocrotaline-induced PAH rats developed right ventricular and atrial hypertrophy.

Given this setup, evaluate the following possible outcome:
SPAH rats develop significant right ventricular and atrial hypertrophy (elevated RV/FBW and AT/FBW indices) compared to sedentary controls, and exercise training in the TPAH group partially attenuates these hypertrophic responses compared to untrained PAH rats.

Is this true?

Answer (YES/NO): NO